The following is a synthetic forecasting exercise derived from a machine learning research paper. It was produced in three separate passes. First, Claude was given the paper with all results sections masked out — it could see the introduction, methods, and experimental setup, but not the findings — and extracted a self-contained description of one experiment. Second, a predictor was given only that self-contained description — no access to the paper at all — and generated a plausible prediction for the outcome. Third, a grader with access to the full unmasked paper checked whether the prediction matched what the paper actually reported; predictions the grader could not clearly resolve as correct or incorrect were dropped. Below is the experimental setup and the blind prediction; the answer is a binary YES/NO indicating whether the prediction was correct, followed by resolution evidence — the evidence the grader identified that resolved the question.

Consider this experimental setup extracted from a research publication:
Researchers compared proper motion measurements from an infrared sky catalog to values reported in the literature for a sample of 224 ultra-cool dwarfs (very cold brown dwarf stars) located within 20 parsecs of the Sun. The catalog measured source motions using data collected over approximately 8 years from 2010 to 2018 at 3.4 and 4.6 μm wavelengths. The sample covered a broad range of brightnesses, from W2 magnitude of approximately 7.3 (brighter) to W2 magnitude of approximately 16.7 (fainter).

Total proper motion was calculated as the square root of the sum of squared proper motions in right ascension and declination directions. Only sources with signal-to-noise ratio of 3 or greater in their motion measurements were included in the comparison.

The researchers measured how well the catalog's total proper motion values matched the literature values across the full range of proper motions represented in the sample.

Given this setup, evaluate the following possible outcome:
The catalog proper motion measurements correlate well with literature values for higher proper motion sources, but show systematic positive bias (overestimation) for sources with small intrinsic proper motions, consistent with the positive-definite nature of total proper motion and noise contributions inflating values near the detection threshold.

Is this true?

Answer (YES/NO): NO